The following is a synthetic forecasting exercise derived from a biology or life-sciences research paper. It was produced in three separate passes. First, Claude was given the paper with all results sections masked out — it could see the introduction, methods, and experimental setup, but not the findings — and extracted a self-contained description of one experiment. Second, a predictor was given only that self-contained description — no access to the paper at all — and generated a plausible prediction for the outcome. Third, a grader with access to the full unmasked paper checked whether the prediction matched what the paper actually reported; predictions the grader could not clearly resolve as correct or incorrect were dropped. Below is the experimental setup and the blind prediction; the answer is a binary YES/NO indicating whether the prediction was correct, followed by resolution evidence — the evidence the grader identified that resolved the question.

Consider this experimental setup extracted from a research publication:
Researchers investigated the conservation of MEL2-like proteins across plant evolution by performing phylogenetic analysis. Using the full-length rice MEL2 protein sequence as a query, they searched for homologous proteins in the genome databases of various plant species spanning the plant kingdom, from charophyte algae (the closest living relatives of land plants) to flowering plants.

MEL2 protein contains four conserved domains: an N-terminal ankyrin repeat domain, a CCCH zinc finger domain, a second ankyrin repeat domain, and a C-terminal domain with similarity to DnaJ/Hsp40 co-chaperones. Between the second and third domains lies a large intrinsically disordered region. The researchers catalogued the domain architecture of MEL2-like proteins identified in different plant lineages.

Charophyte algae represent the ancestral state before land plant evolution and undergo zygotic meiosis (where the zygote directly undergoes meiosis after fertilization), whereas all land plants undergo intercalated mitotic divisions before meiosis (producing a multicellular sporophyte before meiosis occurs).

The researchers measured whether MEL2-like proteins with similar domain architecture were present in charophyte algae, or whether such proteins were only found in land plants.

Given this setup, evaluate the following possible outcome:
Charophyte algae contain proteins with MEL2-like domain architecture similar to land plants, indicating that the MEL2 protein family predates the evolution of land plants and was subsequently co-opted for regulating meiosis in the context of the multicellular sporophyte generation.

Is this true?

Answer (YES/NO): YES